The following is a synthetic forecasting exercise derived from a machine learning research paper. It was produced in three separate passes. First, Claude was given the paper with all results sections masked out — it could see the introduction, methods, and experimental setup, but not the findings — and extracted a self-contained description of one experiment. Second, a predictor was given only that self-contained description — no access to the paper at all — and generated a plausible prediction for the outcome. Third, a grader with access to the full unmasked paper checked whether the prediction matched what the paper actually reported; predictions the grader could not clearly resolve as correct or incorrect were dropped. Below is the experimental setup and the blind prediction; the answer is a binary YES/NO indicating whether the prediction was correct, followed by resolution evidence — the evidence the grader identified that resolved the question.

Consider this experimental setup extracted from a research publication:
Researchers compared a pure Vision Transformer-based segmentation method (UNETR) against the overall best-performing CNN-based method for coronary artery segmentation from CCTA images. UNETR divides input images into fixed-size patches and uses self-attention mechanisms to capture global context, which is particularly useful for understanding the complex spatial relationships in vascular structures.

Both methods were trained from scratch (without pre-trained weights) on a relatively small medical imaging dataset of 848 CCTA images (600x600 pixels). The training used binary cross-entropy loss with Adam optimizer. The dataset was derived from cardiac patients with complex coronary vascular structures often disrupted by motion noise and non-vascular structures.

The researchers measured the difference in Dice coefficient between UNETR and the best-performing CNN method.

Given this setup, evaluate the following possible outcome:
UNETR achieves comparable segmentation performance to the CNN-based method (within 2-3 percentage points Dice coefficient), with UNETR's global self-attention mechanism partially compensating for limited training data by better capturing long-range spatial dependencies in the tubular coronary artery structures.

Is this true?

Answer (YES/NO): NO